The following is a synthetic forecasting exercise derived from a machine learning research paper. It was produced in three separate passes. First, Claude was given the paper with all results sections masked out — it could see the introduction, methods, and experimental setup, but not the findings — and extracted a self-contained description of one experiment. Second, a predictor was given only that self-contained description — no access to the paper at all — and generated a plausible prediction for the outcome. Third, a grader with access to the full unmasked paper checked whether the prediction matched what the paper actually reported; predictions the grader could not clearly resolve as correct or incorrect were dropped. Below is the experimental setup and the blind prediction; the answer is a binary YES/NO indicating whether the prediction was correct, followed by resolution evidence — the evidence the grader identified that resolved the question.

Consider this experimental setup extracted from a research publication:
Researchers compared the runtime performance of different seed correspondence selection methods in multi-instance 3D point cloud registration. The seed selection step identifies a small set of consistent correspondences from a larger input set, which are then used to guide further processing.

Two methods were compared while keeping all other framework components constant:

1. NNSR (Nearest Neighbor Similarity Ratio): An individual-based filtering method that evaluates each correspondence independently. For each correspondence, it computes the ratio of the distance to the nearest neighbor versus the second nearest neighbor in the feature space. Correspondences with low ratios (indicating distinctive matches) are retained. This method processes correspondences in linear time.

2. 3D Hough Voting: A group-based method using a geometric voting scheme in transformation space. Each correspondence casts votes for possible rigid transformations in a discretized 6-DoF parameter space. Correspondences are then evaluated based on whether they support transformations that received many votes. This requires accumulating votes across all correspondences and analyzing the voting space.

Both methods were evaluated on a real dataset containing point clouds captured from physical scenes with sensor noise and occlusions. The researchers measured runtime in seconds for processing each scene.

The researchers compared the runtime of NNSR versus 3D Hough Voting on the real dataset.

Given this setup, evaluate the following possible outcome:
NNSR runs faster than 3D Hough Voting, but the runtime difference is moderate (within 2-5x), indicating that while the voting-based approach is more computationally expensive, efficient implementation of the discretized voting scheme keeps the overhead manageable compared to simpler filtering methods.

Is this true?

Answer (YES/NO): NO